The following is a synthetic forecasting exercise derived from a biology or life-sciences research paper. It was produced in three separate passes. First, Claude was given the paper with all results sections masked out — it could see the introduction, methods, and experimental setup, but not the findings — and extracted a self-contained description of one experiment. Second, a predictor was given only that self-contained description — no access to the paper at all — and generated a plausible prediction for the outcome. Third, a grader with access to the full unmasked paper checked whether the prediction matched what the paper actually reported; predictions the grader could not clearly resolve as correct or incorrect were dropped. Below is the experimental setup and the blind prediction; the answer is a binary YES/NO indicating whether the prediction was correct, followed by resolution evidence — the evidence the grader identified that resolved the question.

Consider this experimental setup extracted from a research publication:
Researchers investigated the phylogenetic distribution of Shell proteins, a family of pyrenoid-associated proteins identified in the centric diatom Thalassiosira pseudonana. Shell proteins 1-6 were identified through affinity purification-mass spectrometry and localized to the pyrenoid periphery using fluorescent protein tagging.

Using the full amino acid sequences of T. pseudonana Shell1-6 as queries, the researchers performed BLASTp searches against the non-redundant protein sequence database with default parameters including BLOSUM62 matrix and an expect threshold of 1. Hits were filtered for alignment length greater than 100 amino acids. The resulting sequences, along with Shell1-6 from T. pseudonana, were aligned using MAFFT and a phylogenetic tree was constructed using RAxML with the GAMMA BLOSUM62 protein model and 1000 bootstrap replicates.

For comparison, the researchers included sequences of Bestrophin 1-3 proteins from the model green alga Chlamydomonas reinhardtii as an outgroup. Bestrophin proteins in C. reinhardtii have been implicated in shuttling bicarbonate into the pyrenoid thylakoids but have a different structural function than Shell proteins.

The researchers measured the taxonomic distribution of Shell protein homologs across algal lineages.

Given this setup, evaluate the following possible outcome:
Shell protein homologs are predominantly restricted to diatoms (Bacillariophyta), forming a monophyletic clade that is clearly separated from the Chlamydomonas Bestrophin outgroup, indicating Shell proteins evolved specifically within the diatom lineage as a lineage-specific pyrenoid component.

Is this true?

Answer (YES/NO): NO